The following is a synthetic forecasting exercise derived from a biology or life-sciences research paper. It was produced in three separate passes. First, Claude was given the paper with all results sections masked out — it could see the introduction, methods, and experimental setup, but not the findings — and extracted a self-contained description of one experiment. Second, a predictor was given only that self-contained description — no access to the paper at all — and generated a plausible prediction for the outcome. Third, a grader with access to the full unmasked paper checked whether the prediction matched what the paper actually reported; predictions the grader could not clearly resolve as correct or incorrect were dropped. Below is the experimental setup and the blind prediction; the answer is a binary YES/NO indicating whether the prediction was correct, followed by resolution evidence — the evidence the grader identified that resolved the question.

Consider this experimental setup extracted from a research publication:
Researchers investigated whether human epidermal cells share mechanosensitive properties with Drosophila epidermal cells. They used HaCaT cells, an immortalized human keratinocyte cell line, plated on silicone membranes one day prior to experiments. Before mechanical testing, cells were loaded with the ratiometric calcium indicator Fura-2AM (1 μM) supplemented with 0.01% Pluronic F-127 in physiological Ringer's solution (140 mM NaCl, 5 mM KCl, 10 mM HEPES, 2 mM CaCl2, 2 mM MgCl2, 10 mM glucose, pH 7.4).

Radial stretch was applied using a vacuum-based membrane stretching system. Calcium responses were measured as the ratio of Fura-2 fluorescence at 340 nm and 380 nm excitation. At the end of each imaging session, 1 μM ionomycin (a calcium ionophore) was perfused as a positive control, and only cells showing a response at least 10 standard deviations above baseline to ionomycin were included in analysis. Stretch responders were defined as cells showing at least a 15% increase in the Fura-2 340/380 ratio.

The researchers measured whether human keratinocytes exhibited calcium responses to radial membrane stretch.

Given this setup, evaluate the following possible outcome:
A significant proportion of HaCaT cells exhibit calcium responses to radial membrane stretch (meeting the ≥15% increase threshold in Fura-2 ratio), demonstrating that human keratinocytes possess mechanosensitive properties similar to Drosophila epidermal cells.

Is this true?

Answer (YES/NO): YES